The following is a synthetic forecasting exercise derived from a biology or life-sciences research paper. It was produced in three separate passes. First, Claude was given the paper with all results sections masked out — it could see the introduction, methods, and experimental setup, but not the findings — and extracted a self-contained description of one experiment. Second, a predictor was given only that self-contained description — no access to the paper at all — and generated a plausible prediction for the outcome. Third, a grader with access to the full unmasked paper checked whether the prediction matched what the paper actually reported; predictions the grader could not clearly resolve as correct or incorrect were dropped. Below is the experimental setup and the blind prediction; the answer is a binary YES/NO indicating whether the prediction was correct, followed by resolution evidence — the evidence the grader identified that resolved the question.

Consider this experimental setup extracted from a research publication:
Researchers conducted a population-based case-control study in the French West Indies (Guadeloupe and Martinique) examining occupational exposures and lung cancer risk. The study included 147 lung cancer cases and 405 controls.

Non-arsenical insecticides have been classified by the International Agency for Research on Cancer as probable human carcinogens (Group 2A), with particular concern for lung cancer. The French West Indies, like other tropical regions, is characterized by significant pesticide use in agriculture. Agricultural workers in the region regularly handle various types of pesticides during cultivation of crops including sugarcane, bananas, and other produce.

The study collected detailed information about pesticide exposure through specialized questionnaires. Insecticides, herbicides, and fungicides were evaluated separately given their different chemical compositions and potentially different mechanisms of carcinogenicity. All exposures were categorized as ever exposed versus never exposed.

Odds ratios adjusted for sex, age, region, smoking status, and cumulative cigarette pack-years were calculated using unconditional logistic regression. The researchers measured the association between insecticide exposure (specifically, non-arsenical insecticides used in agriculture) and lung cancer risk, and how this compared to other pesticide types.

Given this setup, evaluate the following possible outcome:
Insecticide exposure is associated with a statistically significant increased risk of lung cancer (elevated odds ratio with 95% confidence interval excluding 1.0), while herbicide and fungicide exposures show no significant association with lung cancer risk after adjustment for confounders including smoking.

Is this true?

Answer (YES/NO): NO